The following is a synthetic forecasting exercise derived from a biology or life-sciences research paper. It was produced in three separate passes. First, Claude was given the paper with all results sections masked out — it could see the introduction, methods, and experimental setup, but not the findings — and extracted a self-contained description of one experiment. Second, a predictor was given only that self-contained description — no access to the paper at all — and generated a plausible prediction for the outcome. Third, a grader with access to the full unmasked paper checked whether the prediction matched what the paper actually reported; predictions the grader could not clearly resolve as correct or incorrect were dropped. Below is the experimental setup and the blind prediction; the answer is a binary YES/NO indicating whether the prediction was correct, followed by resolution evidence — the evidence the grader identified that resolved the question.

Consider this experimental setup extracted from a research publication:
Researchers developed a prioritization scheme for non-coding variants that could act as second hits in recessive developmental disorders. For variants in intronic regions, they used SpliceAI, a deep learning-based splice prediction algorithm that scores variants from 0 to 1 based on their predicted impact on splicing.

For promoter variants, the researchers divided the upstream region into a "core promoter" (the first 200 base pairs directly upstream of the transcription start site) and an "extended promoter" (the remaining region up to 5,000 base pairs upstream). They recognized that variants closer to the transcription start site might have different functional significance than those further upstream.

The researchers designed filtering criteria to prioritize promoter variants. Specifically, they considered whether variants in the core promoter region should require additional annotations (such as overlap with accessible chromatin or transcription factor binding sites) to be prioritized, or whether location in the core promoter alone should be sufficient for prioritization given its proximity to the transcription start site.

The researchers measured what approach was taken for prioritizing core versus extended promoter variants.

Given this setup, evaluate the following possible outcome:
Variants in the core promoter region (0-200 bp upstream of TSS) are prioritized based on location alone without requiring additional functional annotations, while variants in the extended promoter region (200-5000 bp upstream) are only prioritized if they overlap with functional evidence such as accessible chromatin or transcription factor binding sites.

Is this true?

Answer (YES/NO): YES